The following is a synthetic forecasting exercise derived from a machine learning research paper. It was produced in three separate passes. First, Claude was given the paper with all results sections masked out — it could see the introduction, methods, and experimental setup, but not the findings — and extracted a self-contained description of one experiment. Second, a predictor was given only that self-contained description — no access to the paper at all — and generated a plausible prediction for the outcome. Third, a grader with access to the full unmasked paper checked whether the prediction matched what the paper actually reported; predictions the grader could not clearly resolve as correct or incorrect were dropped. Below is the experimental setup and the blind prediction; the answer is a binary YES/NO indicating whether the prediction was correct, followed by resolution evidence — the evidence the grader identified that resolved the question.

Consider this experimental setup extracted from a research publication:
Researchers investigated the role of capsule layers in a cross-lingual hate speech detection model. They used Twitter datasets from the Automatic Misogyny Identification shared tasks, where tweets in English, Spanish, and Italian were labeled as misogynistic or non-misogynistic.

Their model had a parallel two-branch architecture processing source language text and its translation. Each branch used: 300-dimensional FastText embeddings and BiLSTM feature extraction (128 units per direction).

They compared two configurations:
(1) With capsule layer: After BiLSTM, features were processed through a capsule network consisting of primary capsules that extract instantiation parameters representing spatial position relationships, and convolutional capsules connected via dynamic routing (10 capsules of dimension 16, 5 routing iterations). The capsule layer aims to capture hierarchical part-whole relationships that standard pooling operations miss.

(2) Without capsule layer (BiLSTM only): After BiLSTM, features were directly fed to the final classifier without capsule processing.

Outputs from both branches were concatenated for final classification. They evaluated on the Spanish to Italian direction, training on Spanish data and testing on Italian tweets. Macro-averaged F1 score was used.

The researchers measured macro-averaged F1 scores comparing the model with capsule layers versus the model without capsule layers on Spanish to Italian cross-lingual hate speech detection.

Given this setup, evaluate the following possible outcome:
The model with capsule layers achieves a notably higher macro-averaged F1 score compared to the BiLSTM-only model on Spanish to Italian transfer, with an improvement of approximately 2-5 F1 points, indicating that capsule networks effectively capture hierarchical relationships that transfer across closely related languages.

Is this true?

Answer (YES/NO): NO